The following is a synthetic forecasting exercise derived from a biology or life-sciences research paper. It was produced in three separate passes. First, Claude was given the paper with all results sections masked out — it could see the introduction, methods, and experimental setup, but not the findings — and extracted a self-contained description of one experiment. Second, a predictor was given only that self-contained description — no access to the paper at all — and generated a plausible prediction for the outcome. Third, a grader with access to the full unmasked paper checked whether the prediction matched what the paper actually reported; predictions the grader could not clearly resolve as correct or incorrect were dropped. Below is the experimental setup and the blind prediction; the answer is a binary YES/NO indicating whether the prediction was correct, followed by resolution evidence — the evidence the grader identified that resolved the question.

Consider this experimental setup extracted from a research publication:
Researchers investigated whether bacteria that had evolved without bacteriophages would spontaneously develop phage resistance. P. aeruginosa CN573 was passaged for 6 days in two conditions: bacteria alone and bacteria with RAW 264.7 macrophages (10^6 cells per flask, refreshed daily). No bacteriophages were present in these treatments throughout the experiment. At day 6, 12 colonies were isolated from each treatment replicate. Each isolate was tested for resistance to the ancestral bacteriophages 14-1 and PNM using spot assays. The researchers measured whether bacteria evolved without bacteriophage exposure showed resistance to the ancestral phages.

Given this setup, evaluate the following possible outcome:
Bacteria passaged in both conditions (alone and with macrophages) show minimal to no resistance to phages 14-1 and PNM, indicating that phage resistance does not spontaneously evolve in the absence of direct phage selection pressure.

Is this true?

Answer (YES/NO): YES